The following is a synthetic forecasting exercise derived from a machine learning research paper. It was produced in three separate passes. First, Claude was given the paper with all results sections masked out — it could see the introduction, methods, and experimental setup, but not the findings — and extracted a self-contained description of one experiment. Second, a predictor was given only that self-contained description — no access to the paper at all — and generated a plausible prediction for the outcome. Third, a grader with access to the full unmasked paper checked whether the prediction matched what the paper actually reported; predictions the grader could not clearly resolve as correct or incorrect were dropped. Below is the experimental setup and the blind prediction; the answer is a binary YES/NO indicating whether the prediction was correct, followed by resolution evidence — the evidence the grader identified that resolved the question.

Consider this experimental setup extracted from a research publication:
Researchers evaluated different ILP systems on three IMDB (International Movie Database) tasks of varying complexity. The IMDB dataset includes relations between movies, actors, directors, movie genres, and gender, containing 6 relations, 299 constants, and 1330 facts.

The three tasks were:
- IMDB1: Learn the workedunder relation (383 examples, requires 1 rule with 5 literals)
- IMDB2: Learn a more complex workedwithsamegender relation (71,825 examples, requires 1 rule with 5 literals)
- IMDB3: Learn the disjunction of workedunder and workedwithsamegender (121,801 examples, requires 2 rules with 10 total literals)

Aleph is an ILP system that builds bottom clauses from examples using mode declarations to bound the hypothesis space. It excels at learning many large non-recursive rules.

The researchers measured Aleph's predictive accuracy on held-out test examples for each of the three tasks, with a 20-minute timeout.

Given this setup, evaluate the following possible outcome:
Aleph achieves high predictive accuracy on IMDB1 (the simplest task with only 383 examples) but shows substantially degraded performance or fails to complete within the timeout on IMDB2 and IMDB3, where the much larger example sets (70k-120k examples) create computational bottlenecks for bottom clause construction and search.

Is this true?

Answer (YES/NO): YES